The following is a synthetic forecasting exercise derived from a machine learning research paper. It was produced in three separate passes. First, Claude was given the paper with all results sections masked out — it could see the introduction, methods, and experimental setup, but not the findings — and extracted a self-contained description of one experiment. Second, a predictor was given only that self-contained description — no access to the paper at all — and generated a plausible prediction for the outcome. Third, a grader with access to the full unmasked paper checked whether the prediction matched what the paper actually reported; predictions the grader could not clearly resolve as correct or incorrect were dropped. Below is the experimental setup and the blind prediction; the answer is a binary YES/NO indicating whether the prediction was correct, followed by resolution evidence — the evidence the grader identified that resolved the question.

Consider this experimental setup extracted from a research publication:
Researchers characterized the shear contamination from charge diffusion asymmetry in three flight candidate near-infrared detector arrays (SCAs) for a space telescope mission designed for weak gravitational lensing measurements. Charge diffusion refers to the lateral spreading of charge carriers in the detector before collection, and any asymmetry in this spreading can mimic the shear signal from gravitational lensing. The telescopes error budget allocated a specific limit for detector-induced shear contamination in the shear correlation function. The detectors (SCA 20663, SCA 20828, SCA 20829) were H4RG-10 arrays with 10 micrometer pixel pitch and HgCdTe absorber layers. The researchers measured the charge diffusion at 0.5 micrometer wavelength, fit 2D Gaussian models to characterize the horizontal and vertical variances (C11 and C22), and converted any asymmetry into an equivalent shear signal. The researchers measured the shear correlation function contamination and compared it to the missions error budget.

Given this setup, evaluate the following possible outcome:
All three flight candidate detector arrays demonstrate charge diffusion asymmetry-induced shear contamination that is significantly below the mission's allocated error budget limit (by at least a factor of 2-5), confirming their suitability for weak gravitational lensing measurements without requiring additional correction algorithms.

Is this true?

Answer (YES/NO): NO